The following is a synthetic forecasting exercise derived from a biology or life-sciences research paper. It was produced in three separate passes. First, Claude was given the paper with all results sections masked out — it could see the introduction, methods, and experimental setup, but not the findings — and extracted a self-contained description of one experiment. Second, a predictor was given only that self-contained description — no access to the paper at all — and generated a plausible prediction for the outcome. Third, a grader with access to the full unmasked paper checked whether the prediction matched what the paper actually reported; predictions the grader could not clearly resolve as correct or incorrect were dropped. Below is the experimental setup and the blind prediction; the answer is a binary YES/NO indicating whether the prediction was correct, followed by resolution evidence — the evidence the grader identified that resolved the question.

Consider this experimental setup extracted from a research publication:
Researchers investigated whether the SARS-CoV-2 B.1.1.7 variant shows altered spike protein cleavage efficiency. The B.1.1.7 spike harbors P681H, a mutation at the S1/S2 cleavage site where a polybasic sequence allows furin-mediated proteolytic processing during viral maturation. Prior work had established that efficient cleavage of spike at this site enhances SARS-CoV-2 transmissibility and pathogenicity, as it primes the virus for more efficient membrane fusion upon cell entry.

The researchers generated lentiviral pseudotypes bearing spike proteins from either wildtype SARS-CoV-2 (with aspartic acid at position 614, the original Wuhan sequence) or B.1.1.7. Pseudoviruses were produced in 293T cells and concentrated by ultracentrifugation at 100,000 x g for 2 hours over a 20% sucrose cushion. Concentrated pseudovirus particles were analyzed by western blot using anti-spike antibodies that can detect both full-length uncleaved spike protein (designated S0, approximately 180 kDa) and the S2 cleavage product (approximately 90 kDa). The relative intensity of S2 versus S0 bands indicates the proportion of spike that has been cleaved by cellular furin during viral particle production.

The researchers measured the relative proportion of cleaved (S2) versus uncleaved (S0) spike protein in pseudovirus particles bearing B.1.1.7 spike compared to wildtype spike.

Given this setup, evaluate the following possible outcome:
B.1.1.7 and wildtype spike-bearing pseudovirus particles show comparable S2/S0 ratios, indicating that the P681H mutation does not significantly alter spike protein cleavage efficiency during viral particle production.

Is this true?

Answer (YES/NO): NO